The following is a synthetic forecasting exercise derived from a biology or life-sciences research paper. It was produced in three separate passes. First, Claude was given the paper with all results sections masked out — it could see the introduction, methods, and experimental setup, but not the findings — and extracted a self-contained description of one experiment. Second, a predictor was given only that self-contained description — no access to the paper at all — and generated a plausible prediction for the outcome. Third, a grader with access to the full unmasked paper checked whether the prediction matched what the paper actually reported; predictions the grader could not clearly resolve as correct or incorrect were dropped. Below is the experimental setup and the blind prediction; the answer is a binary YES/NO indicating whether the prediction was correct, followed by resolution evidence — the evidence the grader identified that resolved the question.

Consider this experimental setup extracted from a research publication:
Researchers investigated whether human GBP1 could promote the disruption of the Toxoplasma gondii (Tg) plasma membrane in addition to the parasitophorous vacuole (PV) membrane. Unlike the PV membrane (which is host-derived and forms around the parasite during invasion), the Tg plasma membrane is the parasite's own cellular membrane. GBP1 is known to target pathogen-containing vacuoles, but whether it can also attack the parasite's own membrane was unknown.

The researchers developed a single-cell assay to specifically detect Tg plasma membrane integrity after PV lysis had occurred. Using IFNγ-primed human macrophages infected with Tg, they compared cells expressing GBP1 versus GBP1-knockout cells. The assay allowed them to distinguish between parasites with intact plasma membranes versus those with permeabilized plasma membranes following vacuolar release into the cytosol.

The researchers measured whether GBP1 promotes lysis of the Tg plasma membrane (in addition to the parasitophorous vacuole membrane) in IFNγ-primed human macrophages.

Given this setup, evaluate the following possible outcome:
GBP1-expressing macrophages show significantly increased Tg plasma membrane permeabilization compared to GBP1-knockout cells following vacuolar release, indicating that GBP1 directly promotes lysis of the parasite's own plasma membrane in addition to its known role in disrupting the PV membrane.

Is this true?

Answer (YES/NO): YES